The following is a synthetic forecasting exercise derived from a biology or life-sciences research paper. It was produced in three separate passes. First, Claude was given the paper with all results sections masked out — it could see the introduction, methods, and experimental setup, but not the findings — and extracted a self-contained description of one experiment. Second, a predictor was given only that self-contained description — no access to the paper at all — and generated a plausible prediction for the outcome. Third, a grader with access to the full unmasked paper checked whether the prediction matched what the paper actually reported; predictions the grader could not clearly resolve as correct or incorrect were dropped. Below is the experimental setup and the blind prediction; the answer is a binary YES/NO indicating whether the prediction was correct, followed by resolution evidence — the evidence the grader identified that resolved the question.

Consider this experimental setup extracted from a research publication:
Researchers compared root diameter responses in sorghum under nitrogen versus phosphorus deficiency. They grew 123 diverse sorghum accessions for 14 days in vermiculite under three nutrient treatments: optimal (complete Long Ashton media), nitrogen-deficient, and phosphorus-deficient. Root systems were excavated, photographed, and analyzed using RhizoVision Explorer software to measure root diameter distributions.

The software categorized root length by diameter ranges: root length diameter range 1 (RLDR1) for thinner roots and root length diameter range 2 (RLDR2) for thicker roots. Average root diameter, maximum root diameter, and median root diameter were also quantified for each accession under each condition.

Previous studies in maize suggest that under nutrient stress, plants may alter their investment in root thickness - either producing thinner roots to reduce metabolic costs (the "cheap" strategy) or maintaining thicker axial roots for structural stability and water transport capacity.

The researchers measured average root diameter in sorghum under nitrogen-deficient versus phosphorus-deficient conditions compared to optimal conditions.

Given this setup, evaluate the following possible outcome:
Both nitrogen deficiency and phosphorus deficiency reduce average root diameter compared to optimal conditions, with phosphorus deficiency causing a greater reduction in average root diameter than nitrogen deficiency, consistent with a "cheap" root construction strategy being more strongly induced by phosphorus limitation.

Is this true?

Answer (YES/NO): YES